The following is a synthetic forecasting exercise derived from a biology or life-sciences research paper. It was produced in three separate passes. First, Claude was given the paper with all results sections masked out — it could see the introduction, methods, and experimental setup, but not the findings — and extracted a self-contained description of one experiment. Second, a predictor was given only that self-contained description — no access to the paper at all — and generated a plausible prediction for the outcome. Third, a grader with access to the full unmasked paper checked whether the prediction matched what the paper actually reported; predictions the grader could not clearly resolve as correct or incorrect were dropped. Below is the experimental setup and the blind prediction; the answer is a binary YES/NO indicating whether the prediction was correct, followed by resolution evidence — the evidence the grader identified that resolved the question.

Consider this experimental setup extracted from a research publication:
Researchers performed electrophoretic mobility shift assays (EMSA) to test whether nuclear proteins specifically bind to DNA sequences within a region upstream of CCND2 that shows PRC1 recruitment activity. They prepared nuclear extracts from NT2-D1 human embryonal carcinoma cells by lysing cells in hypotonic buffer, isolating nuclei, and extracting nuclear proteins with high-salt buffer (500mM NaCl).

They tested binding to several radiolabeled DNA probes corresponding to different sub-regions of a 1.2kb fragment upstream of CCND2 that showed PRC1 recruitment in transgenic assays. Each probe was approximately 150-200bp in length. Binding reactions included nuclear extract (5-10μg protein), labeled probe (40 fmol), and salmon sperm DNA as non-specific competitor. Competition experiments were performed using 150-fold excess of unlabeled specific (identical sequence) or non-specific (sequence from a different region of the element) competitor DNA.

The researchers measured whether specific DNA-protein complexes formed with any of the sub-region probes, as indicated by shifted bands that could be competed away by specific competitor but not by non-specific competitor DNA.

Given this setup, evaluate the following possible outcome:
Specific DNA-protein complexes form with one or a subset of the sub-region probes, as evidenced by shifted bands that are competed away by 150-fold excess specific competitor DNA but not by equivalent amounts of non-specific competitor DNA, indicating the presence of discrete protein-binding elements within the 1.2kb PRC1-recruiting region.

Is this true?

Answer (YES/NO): YES